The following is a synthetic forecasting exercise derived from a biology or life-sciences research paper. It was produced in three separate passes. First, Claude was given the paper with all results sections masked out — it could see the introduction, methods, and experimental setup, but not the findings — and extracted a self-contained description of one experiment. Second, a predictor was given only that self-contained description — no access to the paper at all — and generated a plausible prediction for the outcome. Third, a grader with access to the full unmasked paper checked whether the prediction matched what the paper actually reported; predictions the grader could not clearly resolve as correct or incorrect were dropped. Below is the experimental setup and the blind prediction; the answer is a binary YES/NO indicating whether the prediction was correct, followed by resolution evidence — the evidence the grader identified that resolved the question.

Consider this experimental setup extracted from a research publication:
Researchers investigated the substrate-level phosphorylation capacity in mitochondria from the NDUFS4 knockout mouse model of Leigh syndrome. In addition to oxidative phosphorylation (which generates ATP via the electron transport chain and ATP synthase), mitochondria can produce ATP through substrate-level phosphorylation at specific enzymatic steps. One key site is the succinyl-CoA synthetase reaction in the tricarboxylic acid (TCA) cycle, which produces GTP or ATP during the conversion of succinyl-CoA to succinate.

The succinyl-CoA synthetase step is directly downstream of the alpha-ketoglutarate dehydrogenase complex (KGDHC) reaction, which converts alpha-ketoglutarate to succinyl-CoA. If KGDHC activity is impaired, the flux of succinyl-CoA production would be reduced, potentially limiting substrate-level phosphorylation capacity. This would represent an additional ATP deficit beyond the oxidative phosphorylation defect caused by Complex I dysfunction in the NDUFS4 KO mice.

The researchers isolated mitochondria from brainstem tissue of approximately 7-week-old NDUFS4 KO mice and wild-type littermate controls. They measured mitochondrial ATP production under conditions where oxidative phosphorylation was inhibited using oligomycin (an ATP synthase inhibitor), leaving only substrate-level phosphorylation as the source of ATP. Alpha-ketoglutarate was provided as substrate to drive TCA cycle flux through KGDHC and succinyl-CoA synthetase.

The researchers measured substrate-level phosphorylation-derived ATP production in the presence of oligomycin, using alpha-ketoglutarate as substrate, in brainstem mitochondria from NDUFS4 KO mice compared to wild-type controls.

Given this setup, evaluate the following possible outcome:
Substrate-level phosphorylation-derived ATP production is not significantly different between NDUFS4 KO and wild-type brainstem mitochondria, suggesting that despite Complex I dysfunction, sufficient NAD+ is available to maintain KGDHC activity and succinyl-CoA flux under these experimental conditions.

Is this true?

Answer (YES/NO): YES